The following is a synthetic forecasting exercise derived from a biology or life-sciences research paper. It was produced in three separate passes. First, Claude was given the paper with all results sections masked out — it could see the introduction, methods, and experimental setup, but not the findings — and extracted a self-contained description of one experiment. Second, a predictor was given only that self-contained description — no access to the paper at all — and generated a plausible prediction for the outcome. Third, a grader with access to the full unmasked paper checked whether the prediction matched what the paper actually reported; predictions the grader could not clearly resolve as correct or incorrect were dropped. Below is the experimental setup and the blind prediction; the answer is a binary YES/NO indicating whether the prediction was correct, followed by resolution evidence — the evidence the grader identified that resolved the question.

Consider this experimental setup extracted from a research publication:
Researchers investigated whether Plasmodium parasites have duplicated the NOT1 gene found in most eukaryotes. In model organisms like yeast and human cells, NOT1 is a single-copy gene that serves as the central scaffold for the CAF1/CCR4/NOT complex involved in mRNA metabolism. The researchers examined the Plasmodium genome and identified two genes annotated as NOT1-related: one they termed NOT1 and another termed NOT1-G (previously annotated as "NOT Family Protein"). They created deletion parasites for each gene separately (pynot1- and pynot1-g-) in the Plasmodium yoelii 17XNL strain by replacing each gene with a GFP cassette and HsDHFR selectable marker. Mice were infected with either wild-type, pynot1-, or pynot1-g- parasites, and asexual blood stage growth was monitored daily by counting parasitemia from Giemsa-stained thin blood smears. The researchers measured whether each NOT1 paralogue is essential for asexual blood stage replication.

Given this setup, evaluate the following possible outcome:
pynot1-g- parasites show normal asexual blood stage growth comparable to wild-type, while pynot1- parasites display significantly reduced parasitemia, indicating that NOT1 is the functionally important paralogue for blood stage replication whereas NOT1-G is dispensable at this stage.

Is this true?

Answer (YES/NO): NO